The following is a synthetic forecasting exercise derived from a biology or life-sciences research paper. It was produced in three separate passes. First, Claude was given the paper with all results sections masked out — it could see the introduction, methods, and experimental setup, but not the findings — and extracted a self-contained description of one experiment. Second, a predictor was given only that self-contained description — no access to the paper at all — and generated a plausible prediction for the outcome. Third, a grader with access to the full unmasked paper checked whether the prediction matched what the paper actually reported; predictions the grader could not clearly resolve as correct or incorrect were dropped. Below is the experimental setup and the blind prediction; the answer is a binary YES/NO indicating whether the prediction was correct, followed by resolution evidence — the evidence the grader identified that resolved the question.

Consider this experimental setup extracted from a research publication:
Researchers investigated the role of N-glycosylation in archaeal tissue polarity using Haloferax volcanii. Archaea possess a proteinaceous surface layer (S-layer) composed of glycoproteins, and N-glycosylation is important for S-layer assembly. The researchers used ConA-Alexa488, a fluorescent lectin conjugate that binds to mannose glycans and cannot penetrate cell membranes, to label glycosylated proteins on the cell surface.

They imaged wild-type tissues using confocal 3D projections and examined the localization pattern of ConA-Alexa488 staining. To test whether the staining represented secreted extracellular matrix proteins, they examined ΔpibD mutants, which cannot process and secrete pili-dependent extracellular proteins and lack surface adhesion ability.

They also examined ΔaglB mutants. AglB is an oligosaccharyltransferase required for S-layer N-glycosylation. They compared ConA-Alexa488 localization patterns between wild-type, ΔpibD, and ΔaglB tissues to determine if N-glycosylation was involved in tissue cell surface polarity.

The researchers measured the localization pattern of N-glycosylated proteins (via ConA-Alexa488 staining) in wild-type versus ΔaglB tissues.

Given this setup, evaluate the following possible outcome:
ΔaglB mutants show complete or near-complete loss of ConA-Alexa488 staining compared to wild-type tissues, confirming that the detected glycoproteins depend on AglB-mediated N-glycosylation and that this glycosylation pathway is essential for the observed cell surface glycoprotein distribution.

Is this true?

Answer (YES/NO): NO